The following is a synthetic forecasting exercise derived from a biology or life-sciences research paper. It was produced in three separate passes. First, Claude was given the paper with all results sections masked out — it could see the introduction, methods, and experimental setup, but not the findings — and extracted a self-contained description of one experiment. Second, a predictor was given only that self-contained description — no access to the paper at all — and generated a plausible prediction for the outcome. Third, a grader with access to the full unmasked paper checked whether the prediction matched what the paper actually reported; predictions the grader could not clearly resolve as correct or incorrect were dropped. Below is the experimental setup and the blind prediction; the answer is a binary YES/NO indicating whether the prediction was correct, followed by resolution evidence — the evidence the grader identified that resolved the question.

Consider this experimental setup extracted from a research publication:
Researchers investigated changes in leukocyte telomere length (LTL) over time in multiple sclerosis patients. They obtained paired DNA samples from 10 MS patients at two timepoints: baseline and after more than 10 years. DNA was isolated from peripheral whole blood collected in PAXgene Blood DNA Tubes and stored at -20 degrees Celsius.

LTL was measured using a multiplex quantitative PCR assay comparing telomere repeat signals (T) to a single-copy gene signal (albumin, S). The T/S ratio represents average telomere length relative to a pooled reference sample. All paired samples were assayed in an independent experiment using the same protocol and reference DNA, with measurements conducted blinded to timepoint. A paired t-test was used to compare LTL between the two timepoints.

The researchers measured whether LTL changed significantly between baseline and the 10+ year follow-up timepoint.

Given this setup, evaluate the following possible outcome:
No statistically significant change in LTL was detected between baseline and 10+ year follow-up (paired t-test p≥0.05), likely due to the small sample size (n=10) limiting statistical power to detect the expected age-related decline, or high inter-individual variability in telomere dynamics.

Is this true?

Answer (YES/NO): NO